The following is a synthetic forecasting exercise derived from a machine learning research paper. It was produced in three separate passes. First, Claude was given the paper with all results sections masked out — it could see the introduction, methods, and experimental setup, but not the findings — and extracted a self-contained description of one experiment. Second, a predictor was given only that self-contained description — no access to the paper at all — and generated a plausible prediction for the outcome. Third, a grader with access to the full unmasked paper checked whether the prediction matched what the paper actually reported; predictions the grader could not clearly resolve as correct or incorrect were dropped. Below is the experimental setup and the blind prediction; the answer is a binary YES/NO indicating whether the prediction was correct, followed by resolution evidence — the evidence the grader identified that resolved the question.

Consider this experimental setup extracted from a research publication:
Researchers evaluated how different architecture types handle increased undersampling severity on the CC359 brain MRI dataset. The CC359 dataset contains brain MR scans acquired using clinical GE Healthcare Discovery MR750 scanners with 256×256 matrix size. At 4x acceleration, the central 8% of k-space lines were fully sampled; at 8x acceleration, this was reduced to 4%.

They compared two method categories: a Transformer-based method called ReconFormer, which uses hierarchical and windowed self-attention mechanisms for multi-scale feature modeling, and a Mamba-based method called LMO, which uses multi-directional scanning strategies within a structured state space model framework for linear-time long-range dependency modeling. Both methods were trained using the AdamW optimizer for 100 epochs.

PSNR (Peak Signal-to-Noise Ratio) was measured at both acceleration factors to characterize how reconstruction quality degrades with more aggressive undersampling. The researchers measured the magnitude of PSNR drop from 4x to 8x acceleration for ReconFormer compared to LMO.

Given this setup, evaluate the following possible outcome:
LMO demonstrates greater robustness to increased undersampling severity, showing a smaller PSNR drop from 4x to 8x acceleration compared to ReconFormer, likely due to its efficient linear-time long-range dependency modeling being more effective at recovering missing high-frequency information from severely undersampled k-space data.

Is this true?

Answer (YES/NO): NO